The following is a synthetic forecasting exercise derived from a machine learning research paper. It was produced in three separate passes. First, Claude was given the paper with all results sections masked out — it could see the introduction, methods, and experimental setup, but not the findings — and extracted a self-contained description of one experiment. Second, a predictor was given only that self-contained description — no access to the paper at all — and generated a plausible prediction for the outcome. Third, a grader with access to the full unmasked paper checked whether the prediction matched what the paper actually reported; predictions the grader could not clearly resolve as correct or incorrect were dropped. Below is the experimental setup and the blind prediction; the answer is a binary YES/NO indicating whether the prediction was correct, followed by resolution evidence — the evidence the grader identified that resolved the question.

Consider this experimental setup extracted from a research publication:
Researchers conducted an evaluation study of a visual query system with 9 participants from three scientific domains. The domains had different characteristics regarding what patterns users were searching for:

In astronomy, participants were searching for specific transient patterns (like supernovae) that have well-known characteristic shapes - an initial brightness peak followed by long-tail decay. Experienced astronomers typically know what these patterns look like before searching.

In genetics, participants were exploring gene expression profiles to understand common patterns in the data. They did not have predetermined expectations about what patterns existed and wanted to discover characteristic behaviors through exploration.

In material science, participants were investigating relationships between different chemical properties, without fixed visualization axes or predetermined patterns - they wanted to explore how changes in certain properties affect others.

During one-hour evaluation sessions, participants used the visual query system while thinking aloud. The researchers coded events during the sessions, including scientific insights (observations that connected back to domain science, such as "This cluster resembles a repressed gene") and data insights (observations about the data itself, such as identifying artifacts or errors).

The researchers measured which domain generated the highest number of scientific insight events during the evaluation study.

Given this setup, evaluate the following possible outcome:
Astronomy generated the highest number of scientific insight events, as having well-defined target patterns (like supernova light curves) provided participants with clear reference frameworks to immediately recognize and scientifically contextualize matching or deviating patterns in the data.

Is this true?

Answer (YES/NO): NO